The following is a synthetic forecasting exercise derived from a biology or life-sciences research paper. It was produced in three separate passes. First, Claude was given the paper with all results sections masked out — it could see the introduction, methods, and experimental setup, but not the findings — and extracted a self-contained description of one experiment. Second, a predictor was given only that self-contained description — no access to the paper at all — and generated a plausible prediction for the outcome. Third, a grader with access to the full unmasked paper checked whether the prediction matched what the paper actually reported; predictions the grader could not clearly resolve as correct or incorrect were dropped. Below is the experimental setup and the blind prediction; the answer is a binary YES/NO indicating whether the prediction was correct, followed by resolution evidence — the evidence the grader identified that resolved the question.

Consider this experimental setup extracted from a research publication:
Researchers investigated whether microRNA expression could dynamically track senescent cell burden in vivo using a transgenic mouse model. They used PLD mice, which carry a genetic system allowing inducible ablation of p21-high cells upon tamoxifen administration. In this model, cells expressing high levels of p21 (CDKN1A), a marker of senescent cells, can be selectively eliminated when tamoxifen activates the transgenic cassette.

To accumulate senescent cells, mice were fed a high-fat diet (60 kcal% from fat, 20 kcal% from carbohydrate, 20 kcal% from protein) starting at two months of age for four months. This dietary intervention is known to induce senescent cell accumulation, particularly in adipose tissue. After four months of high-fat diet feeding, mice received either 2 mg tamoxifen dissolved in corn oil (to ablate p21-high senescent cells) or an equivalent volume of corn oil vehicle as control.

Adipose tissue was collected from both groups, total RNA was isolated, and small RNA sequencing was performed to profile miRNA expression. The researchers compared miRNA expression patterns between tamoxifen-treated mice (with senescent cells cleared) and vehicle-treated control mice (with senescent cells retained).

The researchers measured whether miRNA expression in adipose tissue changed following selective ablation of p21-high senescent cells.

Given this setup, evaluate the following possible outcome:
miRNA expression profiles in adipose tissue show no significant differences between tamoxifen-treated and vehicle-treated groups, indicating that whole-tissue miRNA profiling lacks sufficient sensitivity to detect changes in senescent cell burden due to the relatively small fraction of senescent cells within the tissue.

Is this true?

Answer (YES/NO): NO